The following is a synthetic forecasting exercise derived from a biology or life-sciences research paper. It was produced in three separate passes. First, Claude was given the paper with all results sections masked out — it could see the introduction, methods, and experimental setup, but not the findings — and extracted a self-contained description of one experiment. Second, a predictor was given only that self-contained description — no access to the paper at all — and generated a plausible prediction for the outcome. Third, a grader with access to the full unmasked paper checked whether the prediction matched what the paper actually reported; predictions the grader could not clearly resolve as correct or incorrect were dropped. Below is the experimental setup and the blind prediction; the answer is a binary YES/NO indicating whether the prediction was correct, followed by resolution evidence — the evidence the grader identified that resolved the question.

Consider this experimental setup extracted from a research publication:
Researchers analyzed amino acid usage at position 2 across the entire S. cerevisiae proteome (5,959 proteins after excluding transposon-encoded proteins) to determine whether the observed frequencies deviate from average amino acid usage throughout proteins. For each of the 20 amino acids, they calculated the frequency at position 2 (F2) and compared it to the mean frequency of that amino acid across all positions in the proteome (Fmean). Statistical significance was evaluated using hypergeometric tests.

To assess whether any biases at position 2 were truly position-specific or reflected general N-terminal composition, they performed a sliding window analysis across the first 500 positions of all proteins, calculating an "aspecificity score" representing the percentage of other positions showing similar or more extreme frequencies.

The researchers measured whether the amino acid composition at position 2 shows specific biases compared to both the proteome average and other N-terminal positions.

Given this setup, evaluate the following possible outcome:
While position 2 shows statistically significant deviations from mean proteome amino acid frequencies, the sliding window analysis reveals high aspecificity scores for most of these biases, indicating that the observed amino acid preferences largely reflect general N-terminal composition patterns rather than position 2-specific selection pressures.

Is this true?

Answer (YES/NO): NO